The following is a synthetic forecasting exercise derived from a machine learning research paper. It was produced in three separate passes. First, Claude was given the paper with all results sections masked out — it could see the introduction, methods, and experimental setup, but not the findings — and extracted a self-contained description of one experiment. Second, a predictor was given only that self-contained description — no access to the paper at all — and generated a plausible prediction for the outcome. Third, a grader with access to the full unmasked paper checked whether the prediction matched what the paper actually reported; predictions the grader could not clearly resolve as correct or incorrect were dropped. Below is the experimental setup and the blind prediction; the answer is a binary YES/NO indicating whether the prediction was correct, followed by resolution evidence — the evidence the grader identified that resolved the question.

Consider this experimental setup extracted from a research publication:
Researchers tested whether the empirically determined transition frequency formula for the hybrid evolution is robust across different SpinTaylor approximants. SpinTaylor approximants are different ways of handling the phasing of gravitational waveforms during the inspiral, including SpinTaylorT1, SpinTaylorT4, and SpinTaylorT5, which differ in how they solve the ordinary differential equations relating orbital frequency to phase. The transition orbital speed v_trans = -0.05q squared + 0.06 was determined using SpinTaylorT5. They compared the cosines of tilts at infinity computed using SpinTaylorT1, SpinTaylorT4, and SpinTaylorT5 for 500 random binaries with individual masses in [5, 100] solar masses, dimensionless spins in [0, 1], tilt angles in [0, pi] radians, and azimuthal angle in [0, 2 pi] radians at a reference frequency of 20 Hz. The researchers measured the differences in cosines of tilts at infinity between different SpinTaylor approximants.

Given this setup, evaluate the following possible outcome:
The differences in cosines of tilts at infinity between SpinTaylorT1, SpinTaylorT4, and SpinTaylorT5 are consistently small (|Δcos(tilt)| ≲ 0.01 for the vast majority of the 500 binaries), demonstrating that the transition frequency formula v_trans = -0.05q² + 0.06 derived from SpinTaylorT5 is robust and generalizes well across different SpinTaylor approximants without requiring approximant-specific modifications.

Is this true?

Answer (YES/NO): YES